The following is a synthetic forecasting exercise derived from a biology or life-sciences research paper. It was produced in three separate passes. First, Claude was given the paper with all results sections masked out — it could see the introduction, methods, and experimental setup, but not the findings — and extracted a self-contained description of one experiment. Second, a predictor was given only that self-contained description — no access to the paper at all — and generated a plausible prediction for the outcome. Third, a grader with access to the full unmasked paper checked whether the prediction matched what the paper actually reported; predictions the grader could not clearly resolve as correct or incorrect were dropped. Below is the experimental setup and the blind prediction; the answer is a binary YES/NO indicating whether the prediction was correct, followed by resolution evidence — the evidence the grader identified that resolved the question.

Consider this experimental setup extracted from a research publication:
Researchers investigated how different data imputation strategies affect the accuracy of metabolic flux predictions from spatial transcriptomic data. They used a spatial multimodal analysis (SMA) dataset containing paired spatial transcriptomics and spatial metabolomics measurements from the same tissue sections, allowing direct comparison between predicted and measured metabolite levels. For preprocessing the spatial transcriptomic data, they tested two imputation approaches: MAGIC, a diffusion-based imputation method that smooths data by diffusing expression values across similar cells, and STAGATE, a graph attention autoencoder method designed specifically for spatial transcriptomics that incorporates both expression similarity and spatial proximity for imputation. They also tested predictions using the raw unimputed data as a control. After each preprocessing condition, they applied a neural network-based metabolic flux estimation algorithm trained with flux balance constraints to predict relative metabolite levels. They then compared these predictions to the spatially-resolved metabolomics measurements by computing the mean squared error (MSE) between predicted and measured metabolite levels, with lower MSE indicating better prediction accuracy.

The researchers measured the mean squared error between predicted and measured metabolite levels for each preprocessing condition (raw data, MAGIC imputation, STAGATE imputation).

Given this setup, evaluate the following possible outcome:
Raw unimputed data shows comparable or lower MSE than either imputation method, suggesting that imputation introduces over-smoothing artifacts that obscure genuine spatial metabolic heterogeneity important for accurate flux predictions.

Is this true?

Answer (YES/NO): YES